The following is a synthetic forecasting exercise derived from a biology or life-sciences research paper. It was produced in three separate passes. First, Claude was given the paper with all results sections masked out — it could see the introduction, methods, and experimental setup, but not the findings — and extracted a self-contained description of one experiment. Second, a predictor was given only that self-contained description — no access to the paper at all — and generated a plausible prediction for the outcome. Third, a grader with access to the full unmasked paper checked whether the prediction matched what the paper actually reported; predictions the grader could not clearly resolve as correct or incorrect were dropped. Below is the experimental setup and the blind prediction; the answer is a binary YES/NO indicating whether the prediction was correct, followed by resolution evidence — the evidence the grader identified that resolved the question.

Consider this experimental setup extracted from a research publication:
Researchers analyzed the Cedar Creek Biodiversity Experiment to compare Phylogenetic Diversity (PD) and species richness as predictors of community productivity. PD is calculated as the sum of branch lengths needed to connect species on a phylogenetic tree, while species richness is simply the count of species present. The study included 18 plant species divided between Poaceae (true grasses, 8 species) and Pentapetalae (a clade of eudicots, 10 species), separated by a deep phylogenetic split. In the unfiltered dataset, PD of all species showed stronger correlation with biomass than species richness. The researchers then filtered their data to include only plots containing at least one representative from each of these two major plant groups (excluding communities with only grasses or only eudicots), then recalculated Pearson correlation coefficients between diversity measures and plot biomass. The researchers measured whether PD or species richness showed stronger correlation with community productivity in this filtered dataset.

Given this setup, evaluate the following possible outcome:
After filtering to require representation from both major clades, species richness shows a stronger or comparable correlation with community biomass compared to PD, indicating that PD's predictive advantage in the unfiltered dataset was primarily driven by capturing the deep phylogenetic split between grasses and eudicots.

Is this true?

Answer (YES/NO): YES